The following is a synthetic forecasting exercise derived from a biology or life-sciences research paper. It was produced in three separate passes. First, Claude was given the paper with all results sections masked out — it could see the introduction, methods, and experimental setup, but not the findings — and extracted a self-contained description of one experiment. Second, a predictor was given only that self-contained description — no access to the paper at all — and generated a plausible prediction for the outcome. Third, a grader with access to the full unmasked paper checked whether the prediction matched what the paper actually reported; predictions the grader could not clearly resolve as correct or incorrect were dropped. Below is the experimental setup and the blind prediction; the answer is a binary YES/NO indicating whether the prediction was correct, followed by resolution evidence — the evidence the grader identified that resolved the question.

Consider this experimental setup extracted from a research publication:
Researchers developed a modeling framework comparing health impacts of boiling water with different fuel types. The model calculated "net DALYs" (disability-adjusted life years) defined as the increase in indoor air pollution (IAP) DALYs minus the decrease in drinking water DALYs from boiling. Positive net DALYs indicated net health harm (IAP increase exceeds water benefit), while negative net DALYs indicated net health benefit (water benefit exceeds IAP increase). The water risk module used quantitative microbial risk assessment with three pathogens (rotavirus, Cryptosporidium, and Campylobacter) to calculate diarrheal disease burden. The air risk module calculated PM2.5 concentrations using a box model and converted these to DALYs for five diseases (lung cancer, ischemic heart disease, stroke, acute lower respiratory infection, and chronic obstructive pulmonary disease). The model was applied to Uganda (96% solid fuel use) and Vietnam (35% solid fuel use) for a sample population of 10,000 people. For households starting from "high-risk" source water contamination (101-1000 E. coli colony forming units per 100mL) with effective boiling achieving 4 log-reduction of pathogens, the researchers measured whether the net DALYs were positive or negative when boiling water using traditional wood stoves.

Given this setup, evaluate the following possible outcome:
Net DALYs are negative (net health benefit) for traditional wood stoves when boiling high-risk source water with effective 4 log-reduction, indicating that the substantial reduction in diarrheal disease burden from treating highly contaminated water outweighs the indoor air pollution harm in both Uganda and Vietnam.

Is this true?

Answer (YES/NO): YES